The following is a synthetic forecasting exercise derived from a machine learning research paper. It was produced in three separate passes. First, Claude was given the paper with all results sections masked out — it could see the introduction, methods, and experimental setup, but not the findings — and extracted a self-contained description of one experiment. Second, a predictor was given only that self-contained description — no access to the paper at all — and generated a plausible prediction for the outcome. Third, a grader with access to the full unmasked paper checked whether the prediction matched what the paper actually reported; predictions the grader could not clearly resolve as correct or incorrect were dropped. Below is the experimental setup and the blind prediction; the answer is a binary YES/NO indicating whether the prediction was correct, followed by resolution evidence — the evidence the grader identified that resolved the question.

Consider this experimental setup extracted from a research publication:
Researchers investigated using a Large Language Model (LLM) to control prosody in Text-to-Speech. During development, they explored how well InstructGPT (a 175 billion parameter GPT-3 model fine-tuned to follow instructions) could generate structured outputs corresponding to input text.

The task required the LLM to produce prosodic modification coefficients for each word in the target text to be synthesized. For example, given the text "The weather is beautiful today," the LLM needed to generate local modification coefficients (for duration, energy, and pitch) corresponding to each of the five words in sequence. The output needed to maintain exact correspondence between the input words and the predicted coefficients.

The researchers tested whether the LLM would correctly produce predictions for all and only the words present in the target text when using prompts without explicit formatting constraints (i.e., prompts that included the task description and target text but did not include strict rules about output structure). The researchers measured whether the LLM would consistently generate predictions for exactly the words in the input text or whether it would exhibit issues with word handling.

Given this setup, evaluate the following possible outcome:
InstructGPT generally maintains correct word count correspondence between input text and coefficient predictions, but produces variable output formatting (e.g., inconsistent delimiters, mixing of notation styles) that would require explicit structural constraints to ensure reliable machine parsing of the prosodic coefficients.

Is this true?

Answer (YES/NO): NO